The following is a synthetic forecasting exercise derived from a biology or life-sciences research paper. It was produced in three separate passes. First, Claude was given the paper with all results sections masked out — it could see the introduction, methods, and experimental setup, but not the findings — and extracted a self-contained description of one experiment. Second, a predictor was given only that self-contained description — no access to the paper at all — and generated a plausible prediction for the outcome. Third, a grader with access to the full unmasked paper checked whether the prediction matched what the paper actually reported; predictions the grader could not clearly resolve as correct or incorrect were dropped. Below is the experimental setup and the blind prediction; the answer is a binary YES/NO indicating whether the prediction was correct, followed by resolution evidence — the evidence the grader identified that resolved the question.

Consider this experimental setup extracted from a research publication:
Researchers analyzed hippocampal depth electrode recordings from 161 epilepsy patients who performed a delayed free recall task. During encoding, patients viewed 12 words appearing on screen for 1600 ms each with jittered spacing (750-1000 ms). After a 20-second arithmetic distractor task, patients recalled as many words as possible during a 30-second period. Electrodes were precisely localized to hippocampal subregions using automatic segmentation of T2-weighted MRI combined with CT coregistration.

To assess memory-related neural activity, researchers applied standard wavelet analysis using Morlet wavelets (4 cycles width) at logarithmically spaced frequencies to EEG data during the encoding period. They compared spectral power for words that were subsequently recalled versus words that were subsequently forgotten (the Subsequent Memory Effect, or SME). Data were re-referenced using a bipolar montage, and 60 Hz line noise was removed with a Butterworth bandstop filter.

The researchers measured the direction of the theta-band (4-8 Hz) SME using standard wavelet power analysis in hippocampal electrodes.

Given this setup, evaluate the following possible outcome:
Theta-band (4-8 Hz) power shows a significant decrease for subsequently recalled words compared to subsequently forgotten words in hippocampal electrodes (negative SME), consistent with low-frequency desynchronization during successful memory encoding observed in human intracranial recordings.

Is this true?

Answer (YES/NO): YES